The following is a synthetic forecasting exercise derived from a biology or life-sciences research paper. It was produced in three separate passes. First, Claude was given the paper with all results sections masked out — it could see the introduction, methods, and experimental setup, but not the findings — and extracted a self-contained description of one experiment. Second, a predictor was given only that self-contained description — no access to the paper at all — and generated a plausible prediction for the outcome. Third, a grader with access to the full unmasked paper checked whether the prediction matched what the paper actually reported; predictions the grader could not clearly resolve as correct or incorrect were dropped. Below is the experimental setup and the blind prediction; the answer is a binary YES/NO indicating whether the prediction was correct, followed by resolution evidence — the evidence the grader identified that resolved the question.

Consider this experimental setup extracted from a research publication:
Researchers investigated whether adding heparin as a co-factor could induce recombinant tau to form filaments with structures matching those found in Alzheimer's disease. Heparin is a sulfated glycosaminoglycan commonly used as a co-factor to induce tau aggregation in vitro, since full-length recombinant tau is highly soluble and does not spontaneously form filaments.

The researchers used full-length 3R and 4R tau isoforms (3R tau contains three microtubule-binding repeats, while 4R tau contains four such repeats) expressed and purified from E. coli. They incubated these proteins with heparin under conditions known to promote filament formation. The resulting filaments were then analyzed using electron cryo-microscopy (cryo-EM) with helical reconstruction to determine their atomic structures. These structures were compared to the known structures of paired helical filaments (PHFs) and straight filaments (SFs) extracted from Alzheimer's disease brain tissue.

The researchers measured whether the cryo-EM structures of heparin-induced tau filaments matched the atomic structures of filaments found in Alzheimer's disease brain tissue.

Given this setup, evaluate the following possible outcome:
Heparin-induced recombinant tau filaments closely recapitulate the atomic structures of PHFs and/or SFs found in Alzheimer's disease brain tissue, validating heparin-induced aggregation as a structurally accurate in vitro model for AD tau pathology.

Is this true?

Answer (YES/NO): NO